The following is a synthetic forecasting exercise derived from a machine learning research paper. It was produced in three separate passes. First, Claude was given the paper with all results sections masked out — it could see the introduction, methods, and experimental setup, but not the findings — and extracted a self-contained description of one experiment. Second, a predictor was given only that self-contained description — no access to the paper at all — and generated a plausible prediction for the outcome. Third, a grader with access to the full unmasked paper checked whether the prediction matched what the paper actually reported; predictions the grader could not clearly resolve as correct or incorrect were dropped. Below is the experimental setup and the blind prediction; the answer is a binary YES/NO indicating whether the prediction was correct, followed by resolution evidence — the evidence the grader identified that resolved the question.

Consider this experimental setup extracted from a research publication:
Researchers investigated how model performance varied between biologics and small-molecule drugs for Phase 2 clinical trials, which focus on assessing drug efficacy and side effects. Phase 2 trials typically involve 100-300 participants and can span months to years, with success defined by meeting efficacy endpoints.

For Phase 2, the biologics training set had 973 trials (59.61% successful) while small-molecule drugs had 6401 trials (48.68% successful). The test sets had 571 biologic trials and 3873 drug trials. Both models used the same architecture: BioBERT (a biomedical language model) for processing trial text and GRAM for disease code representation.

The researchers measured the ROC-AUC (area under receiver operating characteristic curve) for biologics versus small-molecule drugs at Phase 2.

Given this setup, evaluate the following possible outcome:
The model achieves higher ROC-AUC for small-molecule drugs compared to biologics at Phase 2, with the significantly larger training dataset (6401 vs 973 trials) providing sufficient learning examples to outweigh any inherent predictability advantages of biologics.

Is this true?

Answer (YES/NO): NO